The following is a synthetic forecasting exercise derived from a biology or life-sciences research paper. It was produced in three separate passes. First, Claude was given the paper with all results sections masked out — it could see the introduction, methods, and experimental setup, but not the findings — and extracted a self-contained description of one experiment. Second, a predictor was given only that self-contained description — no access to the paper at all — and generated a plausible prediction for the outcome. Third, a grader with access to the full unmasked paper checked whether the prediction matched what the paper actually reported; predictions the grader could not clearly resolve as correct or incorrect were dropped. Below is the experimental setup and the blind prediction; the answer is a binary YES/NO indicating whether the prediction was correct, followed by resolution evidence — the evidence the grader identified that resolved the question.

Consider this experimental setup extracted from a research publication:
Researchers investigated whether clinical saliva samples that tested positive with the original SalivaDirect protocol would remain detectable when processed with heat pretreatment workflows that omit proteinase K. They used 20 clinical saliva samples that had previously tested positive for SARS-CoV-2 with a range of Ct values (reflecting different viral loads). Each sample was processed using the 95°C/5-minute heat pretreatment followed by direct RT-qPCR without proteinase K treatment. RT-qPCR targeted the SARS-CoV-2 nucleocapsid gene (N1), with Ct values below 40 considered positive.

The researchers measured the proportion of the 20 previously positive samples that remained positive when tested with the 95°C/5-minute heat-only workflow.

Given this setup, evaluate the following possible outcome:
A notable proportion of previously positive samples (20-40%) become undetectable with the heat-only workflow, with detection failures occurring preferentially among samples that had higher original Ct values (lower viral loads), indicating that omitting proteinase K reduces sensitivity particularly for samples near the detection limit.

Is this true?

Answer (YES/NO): NO